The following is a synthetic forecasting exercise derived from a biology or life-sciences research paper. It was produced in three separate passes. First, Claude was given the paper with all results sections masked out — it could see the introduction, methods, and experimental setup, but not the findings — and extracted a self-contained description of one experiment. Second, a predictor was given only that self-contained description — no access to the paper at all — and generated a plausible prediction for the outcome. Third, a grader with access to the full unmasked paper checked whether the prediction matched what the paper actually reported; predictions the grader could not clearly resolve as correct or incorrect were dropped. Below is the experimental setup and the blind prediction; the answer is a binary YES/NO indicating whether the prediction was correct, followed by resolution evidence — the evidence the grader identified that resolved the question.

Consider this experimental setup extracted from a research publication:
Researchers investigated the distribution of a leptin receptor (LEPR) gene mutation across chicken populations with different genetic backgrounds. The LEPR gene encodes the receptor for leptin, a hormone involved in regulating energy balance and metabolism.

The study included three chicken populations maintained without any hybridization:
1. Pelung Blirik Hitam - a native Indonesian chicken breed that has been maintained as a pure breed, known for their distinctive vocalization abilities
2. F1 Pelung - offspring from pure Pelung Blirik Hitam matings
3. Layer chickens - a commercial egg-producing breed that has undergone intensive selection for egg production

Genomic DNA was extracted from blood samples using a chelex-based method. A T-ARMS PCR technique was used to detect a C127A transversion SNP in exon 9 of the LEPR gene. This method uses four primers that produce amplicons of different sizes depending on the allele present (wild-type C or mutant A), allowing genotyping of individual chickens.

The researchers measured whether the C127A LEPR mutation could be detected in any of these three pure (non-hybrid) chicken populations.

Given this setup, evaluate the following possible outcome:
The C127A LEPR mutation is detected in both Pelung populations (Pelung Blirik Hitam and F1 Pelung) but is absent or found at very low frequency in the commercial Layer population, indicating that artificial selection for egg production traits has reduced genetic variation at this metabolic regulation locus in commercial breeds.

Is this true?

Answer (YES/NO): NO